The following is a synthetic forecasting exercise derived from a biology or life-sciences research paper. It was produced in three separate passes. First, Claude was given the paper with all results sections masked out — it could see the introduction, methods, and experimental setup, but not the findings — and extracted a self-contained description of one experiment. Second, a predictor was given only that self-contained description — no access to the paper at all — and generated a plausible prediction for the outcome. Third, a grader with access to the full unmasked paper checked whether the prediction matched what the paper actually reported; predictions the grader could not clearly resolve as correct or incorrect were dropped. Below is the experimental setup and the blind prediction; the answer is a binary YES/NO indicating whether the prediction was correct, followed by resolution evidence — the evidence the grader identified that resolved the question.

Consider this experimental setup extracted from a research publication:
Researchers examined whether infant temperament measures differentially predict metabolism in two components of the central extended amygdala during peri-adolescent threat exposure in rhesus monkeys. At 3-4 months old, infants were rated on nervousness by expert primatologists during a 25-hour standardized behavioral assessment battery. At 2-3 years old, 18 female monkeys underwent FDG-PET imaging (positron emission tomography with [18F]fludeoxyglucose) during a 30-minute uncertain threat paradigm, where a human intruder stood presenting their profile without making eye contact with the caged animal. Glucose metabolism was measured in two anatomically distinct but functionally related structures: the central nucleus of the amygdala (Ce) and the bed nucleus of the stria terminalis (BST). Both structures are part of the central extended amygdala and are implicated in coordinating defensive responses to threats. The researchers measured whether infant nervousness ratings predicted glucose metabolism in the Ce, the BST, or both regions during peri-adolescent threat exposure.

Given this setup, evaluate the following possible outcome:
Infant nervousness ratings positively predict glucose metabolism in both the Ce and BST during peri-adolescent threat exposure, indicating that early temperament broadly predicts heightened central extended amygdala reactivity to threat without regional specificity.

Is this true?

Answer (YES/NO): NO